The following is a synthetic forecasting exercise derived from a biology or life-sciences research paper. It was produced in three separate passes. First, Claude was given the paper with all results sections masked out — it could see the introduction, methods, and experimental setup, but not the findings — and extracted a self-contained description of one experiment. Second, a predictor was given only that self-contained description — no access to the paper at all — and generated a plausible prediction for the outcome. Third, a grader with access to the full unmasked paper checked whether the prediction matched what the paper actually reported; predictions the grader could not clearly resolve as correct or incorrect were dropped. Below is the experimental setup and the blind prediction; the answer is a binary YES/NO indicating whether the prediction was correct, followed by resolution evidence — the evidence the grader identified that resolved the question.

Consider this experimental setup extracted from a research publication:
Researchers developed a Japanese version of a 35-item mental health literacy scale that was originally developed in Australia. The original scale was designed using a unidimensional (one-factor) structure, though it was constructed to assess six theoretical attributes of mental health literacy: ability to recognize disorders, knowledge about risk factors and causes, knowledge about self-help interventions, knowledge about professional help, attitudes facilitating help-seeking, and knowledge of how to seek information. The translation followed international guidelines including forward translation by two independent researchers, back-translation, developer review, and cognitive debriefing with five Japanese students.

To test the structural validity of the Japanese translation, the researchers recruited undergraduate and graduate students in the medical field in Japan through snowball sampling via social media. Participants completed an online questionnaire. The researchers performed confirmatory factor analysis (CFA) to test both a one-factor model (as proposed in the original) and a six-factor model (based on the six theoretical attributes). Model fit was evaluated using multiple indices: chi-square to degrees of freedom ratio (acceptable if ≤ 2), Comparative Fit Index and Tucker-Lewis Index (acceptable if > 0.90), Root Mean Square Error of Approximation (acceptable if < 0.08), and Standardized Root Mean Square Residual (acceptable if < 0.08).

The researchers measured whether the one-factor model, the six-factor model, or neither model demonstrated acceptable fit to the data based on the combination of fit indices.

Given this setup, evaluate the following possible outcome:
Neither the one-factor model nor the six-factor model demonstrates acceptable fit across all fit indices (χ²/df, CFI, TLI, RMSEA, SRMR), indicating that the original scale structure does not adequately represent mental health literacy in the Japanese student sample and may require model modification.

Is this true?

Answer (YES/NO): YES